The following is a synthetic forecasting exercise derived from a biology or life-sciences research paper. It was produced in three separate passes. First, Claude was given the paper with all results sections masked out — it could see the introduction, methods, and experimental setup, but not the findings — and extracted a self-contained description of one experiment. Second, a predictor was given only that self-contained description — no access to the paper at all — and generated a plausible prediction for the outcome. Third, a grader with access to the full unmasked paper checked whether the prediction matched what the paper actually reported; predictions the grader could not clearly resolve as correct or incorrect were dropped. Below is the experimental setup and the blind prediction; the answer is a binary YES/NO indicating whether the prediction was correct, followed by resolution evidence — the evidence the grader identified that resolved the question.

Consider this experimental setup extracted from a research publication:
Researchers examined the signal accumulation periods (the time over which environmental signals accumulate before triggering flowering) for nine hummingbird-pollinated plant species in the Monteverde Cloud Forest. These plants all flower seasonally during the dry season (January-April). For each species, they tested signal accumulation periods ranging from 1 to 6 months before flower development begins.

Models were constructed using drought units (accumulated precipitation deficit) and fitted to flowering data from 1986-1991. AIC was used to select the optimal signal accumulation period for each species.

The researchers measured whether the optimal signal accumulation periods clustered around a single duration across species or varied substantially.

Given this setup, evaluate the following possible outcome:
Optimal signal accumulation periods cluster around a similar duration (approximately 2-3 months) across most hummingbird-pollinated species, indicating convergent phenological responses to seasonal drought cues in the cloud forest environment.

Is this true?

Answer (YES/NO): NO